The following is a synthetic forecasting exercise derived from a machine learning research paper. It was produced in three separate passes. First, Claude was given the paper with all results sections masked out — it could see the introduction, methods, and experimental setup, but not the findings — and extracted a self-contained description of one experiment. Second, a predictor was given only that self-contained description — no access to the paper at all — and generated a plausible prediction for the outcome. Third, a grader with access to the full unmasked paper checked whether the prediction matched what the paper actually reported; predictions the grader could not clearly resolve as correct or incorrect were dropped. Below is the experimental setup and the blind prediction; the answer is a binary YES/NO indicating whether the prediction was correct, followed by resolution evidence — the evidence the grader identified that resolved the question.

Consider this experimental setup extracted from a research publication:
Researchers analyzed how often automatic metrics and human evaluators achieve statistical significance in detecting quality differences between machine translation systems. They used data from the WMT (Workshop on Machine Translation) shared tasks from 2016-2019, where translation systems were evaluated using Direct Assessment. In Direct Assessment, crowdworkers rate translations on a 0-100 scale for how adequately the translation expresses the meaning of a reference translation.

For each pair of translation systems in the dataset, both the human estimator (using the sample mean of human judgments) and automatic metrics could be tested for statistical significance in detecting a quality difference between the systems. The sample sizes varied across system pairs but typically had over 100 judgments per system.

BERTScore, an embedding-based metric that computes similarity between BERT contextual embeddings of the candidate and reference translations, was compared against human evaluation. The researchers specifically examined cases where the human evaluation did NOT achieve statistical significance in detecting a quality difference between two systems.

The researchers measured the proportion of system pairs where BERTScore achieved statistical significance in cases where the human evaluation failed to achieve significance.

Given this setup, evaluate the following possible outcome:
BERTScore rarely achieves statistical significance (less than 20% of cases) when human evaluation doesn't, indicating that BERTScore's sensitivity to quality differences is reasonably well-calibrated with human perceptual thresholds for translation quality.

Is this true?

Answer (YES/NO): NO